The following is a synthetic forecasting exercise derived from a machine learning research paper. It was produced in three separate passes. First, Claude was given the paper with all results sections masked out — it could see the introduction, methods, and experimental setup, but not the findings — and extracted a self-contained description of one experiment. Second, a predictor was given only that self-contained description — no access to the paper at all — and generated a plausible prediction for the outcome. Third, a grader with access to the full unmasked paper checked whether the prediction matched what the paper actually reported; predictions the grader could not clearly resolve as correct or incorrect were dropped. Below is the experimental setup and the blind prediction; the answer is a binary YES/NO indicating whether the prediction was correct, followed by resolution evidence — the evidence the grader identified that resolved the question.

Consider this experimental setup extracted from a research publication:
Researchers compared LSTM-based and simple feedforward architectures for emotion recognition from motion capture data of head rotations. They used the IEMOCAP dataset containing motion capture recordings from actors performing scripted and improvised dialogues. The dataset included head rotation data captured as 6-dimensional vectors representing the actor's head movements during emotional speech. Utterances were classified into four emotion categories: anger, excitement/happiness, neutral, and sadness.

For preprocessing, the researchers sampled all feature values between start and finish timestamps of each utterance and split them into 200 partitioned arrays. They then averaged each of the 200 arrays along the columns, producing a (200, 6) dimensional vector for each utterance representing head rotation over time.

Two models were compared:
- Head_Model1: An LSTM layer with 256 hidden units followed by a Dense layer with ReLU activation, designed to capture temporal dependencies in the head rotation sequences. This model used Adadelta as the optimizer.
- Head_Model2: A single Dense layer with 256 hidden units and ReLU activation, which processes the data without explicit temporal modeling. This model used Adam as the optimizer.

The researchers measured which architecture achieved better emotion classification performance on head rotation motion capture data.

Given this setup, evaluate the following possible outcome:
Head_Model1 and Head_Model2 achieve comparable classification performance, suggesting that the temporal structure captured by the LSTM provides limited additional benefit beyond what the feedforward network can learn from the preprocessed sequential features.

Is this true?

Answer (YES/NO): NO